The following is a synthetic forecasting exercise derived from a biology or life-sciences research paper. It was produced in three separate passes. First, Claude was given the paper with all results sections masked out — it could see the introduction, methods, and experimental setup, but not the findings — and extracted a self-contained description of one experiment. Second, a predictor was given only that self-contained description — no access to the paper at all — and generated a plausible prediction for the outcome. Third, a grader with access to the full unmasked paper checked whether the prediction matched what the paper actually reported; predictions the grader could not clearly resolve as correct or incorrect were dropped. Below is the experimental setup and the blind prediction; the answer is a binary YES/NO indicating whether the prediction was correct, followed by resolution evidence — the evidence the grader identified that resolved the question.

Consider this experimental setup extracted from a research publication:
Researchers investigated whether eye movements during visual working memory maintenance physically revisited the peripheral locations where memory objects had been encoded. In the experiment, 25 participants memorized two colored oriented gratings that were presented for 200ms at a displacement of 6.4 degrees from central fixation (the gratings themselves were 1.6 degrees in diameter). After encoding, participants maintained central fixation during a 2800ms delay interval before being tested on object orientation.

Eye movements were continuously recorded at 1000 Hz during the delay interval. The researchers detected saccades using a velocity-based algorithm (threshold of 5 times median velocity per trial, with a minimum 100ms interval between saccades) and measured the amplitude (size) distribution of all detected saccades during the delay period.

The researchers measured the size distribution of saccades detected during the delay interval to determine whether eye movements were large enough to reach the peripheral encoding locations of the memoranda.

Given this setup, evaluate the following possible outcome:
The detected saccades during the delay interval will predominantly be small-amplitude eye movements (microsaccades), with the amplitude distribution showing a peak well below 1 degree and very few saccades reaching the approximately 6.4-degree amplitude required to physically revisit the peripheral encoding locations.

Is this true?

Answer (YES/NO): YES